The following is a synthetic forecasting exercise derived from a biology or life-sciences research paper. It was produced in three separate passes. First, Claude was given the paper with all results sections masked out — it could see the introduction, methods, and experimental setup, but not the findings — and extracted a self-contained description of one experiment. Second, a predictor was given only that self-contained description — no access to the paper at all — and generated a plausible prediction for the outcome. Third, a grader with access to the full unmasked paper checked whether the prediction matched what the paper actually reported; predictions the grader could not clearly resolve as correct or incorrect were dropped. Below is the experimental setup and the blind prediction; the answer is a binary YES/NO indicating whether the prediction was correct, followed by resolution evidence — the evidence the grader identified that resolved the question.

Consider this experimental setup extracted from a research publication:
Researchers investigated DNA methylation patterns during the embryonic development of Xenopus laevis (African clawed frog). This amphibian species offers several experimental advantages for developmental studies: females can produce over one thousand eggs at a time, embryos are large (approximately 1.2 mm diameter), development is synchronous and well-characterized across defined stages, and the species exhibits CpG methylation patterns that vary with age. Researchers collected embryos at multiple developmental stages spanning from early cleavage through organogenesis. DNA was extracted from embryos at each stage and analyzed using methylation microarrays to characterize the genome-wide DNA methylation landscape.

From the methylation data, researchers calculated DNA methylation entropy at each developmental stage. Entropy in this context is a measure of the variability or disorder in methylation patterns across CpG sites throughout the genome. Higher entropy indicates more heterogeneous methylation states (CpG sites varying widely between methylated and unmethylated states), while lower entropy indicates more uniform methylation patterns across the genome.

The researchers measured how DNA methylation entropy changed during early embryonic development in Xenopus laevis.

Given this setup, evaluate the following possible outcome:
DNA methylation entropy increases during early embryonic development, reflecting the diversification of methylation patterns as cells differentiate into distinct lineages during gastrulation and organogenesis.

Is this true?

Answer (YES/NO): NO